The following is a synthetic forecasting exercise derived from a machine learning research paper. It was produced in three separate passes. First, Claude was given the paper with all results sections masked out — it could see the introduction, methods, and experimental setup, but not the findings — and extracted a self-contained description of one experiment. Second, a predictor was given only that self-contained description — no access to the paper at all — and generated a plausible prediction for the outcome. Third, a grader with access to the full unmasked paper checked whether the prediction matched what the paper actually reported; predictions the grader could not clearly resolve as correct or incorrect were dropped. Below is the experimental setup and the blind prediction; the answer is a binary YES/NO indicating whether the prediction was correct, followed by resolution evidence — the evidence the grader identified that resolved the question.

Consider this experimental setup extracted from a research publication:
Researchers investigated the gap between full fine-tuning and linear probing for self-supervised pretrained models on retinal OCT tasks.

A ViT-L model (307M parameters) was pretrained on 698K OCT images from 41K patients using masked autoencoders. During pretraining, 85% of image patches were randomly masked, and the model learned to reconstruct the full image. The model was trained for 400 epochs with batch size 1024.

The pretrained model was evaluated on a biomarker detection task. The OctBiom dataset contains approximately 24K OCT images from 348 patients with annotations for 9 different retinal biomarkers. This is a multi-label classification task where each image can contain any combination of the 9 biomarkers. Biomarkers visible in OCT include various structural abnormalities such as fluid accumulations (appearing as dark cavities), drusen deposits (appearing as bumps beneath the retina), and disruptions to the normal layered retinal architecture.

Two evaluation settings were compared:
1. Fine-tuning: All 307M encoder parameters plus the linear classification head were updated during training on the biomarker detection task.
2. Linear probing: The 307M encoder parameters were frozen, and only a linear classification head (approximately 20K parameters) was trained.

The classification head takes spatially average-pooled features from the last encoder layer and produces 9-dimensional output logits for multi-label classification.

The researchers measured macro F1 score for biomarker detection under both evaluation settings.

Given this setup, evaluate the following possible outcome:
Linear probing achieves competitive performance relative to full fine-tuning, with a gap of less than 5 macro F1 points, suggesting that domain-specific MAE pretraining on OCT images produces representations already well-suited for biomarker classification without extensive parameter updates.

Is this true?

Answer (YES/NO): NO